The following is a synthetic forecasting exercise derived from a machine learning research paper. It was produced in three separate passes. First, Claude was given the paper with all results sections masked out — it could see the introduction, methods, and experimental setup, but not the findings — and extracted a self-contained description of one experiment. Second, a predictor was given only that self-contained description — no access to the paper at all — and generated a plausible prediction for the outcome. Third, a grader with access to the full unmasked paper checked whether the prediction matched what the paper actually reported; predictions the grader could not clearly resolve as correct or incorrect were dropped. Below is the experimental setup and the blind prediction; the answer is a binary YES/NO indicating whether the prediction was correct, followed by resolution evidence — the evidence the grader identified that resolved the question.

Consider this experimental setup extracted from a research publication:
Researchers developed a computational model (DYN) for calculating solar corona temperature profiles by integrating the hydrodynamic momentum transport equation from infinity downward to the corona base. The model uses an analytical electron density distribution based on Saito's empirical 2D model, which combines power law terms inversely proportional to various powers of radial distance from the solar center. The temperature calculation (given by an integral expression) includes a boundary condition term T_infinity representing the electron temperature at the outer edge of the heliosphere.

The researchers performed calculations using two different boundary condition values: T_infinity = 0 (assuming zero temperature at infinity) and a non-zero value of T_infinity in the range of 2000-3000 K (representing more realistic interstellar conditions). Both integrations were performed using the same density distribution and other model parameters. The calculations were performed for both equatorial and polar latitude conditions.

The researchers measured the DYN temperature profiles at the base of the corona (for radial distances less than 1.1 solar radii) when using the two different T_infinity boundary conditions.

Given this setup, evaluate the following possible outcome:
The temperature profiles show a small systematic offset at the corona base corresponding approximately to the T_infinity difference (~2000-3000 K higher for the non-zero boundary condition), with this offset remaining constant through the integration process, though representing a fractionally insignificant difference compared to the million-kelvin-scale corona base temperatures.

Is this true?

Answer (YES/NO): NO